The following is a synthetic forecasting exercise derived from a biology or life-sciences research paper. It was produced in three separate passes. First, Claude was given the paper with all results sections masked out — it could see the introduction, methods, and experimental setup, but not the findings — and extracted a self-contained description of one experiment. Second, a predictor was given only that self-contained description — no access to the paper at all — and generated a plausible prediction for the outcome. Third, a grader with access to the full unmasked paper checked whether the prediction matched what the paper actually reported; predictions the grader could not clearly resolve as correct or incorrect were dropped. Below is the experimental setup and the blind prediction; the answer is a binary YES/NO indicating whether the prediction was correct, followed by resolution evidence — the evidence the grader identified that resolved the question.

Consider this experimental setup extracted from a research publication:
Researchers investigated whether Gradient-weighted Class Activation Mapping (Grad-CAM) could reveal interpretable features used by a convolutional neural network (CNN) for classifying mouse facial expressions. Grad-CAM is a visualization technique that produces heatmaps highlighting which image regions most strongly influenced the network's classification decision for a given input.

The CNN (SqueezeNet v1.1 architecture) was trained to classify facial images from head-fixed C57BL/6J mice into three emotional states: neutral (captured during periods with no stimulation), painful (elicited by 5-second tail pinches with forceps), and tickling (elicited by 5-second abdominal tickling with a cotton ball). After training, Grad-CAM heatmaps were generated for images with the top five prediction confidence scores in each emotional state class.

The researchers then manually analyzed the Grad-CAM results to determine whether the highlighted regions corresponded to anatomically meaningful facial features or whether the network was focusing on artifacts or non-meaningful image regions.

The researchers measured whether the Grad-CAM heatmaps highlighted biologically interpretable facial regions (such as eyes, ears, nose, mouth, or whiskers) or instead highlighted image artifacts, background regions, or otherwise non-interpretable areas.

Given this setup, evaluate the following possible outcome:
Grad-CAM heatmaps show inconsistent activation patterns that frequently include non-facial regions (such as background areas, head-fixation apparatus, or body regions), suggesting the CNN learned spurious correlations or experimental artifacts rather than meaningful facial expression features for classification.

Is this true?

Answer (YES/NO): NO